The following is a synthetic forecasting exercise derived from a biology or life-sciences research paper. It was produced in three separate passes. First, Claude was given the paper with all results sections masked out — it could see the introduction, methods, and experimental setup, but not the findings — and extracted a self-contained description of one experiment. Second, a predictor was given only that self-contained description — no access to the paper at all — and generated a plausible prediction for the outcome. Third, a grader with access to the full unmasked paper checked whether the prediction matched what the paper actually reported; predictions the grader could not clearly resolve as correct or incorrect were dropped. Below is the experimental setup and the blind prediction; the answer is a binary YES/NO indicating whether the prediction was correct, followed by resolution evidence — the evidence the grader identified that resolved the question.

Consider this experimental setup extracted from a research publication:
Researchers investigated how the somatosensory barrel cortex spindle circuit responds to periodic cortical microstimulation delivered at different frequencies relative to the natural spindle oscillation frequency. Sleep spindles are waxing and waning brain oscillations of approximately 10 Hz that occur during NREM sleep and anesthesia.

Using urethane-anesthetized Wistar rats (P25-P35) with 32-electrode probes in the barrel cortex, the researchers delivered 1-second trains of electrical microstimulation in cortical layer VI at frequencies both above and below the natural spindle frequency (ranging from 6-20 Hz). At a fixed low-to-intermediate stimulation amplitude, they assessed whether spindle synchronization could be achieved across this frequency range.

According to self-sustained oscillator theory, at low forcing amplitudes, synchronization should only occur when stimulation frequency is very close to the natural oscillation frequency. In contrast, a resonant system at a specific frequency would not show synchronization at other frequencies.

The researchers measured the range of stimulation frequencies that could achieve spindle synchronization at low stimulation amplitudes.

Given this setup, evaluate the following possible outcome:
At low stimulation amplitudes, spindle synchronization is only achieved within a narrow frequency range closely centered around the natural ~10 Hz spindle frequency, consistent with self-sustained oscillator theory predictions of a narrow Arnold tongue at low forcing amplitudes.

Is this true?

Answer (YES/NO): YES